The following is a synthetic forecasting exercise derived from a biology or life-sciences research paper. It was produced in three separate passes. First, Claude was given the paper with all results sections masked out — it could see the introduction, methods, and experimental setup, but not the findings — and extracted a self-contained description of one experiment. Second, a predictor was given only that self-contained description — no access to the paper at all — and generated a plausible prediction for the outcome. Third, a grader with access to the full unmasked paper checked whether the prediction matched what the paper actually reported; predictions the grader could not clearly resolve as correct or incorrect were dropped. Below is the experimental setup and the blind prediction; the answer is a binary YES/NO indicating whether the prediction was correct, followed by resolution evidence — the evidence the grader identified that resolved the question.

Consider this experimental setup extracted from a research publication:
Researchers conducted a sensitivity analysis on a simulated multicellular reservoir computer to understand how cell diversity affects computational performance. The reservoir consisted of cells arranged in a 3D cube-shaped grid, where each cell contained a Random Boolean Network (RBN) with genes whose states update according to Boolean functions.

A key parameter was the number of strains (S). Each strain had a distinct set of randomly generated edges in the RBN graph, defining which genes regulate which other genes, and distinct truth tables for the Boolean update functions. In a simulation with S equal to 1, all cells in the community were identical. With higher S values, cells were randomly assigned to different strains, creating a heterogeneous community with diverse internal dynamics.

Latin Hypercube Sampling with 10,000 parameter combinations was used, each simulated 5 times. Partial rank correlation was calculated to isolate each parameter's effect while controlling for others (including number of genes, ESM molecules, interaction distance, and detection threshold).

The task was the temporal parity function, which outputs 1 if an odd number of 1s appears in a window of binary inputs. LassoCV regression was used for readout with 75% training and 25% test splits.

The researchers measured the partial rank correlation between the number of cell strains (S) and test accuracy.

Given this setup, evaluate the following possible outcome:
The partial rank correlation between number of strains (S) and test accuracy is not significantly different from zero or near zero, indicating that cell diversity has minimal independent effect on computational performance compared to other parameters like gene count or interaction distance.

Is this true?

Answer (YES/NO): NO